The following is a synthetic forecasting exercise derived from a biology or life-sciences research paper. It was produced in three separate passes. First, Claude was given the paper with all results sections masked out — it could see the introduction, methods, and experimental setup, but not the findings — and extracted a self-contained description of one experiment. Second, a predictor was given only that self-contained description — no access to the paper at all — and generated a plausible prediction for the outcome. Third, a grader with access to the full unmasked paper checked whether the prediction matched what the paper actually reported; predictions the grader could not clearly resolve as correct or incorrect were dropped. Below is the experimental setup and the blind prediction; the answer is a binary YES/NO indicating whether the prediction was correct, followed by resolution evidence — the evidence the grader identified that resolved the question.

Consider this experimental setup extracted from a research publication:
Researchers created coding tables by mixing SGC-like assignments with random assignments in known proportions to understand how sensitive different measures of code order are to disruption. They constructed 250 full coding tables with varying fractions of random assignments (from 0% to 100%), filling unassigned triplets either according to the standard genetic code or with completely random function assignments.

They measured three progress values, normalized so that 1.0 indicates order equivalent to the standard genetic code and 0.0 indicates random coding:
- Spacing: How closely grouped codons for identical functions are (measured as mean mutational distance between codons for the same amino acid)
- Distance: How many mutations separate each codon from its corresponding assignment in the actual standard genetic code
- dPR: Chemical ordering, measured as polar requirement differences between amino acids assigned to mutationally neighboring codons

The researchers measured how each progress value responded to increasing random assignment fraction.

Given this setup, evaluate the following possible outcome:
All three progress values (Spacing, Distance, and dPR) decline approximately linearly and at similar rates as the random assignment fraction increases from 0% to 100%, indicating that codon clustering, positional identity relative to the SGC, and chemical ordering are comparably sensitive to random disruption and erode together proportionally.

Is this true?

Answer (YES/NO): NO